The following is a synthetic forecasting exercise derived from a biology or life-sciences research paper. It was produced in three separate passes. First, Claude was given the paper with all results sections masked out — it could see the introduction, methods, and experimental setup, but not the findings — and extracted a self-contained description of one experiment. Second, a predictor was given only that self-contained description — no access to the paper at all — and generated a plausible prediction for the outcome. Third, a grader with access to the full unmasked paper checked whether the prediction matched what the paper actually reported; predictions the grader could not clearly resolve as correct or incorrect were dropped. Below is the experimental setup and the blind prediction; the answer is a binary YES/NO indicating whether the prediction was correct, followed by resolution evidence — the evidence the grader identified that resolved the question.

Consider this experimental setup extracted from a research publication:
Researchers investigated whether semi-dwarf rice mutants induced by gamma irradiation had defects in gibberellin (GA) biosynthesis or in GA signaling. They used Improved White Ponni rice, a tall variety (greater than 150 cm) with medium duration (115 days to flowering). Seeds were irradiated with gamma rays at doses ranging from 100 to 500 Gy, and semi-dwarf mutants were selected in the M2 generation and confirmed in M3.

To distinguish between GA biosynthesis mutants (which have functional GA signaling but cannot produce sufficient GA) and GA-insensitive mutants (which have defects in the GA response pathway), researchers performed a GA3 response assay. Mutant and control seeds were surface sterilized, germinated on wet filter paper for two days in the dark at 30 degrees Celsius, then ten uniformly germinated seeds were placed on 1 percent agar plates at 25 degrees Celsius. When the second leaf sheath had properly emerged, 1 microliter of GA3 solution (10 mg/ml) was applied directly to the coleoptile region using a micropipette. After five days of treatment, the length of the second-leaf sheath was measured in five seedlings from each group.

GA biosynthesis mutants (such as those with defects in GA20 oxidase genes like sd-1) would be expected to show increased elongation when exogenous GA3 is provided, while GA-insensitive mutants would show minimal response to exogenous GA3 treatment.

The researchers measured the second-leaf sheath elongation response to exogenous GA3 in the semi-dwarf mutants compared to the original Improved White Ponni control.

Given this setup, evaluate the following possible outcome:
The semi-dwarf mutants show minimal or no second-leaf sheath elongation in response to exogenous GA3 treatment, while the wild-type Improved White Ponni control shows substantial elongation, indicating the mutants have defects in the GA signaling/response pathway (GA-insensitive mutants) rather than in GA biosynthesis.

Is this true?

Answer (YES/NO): NO